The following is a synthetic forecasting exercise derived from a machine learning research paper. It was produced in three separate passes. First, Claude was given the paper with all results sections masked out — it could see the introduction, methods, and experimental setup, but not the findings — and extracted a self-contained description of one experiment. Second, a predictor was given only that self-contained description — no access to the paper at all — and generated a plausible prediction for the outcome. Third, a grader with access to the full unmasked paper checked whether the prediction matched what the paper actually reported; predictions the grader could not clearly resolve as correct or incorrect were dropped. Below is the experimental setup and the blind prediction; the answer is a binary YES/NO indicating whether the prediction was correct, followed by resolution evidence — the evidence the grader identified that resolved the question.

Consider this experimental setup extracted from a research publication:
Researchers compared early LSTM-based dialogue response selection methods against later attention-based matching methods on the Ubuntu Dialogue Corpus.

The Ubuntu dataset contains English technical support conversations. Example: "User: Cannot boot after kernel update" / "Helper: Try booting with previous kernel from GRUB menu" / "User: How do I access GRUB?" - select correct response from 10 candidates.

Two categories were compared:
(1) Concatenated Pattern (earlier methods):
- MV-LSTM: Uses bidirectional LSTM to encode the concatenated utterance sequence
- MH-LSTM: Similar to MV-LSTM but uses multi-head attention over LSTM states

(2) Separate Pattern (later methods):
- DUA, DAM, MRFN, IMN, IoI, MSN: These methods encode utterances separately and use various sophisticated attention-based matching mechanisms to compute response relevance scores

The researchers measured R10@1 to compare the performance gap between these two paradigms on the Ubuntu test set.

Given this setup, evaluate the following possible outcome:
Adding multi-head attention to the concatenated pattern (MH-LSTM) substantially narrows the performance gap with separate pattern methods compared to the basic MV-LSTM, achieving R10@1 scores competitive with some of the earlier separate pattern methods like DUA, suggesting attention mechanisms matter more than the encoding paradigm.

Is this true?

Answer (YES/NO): NO